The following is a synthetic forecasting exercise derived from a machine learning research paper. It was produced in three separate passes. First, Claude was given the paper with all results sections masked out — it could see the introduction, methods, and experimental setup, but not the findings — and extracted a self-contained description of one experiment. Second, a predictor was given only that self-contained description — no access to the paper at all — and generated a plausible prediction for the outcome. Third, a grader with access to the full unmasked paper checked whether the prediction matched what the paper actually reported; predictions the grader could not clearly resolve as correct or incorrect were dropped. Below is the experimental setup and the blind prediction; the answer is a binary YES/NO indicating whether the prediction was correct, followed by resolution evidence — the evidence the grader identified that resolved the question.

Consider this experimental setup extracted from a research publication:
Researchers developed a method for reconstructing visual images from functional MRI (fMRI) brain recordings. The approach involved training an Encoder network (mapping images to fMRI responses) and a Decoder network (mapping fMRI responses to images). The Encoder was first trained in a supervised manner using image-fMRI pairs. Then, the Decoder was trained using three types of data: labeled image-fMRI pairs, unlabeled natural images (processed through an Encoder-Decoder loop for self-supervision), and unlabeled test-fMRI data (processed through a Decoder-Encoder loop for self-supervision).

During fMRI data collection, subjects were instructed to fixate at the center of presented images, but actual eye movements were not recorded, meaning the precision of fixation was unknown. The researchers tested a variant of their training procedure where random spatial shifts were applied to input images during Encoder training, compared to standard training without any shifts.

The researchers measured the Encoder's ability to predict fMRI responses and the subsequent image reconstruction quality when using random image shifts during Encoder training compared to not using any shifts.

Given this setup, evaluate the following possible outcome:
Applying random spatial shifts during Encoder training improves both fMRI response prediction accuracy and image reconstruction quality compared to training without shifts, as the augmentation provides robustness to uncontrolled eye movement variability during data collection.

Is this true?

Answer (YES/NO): YES